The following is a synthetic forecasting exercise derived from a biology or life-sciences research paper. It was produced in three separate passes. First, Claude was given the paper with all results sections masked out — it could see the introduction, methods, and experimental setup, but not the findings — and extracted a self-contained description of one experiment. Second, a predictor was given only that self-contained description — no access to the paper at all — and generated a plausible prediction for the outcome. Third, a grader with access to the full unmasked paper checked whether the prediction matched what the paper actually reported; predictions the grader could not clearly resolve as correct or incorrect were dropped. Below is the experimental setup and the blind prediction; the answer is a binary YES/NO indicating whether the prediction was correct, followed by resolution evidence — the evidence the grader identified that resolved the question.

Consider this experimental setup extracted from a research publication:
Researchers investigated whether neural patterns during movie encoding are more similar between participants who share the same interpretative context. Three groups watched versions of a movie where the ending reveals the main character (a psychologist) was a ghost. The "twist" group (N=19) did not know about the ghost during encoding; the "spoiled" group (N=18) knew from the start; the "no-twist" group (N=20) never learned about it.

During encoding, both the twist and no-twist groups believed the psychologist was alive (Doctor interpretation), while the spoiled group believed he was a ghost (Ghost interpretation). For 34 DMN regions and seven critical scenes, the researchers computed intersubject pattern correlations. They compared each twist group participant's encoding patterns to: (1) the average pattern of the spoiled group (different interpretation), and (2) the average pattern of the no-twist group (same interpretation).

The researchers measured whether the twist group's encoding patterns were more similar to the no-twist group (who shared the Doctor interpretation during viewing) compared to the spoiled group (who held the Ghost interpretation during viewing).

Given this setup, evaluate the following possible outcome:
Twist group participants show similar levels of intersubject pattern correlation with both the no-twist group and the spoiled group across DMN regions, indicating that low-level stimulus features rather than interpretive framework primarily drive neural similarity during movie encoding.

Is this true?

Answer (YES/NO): NO